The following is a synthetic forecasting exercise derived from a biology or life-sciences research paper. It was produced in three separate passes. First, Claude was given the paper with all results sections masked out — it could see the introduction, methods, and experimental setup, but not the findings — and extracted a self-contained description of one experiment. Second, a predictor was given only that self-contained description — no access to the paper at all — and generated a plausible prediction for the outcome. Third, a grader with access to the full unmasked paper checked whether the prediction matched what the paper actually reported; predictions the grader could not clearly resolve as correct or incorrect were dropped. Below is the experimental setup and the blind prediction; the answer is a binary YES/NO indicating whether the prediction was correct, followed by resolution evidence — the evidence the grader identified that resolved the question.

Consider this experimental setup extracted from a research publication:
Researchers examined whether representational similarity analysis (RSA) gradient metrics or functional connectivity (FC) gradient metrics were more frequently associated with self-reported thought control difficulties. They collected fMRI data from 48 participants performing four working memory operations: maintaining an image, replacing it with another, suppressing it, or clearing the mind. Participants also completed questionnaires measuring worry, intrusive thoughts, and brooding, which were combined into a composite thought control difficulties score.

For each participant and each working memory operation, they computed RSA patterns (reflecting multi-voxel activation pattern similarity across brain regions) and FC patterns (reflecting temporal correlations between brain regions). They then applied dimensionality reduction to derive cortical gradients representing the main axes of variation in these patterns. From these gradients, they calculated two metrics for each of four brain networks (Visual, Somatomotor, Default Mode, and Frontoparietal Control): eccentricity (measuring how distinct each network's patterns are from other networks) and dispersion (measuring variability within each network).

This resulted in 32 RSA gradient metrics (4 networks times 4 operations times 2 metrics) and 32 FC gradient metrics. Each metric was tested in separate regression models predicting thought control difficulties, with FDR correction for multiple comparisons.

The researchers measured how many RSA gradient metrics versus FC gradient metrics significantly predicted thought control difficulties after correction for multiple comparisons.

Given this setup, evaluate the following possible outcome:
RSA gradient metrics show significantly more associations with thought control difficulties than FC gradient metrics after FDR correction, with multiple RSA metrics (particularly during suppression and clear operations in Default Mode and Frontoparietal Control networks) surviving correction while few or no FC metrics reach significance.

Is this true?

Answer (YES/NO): YES